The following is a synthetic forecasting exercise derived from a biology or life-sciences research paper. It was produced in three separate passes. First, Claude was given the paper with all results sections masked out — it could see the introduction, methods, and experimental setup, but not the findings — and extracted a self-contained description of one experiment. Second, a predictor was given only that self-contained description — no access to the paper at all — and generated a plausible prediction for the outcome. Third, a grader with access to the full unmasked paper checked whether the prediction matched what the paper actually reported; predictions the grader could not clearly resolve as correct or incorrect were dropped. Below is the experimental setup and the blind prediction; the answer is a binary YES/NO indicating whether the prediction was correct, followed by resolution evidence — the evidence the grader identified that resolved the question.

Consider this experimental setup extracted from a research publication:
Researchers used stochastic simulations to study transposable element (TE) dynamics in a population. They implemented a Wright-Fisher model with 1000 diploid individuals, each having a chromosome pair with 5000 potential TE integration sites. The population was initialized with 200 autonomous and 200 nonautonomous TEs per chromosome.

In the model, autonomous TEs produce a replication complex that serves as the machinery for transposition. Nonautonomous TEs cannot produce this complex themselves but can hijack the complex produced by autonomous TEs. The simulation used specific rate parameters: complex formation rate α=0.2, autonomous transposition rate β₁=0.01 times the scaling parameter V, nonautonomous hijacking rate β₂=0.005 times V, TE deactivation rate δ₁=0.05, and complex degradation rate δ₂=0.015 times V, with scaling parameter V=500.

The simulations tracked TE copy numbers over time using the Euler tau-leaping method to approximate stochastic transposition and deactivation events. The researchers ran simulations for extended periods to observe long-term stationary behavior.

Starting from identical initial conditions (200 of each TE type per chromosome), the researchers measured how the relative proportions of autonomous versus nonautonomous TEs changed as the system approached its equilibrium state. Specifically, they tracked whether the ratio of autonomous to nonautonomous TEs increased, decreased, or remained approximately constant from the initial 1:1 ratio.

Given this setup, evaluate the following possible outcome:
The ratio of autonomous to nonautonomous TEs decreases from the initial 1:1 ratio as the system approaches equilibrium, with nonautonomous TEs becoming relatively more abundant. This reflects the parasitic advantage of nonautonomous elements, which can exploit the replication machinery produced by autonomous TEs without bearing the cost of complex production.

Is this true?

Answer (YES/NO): YES